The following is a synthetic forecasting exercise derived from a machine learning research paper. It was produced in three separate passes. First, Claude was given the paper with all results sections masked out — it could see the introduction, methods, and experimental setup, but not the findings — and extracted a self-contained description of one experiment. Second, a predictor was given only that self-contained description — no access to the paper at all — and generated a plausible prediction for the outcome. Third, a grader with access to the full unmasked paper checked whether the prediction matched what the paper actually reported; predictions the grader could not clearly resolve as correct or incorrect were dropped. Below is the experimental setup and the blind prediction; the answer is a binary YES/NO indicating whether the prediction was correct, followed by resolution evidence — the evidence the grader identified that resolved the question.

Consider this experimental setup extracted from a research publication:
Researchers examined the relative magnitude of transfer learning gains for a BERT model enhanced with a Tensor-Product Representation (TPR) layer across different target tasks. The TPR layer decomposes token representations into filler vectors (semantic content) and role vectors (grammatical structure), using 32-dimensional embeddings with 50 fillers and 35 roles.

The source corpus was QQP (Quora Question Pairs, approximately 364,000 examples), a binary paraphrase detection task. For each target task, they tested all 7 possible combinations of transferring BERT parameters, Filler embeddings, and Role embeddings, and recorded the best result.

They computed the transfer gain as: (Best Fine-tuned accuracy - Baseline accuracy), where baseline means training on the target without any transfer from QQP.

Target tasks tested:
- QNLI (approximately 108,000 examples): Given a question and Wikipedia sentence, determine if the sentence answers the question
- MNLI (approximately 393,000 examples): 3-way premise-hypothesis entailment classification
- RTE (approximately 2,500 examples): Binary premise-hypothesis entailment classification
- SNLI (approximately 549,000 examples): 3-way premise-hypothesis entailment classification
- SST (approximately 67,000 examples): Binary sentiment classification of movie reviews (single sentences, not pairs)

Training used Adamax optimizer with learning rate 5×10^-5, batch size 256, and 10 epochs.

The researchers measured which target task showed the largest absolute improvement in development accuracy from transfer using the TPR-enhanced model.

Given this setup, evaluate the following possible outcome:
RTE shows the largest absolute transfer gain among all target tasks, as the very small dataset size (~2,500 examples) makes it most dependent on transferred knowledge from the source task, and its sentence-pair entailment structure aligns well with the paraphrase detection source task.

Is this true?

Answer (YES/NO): NO